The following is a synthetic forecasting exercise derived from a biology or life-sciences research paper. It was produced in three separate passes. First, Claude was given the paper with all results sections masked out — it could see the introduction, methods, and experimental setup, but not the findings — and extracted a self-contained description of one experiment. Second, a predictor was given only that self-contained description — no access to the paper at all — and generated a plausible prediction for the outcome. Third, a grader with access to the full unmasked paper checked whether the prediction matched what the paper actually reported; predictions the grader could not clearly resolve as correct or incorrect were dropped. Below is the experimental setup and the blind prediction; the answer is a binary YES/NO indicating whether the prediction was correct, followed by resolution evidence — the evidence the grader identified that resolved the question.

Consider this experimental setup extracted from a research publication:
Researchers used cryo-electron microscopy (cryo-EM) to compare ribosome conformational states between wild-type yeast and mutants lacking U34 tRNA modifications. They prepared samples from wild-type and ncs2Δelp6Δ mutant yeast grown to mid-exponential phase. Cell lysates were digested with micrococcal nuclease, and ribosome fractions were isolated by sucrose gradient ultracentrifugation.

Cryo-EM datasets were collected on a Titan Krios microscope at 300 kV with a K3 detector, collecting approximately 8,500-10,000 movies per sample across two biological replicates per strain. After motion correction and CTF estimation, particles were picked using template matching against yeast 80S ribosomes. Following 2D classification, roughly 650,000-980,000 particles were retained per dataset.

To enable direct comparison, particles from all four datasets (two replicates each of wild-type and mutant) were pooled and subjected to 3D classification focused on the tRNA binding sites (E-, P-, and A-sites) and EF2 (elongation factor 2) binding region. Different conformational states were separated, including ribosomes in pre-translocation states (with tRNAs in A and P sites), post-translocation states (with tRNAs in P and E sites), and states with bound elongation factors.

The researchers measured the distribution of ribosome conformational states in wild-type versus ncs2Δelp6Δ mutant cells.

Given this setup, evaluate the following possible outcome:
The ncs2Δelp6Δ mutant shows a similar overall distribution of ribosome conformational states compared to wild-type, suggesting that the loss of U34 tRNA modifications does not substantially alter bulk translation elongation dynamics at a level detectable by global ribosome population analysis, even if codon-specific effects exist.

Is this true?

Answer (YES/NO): YES